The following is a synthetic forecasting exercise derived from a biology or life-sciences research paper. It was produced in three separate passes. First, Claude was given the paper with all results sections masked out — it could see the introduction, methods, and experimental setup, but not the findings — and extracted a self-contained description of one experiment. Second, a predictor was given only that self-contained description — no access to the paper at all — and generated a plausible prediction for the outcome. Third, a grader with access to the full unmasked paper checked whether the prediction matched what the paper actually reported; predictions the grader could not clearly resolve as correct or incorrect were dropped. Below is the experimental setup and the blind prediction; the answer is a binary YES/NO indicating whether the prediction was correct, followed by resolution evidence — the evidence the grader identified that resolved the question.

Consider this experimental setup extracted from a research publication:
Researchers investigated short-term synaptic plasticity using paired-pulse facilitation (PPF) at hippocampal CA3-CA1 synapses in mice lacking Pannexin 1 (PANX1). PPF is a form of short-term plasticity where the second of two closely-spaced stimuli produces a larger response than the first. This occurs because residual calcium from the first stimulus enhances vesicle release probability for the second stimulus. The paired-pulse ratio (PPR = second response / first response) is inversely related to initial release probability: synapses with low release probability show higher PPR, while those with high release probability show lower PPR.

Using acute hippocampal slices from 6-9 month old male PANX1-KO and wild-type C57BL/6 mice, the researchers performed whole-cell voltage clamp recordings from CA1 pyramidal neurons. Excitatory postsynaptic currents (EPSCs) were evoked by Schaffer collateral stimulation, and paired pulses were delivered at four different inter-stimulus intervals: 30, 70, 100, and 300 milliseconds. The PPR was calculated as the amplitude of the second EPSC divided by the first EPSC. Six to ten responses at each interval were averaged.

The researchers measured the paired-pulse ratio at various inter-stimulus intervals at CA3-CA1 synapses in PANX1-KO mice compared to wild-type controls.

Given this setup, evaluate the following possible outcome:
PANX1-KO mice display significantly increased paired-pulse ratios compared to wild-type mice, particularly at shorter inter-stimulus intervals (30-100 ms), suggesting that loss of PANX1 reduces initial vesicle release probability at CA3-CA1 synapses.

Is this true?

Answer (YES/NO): NO